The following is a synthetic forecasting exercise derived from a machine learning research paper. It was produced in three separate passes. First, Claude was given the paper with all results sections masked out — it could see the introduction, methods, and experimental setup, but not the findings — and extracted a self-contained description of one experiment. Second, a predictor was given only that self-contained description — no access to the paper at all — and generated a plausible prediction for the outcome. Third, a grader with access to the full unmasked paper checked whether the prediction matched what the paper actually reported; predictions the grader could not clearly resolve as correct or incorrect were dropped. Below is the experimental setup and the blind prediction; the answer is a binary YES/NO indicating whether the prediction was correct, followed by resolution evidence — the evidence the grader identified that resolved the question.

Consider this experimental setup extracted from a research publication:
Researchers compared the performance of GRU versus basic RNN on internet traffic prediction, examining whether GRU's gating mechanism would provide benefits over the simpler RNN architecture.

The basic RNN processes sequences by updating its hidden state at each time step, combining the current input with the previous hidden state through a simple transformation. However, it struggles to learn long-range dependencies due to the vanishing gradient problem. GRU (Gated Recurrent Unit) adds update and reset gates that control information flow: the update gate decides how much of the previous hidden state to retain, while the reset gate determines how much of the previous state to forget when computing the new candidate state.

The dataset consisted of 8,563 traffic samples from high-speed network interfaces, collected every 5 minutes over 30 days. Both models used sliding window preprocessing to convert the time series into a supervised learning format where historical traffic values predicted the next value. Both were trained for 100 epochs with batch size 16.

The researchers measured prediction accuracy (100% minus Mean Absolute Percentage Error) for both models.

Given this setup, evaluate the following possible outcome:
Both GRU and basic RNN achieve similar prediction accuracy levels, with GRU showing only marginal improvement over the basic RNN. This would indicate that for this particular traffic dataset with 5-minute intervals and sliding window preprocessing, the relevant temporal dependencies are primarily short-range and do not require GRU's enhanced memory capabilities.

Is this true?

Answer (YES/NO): YES